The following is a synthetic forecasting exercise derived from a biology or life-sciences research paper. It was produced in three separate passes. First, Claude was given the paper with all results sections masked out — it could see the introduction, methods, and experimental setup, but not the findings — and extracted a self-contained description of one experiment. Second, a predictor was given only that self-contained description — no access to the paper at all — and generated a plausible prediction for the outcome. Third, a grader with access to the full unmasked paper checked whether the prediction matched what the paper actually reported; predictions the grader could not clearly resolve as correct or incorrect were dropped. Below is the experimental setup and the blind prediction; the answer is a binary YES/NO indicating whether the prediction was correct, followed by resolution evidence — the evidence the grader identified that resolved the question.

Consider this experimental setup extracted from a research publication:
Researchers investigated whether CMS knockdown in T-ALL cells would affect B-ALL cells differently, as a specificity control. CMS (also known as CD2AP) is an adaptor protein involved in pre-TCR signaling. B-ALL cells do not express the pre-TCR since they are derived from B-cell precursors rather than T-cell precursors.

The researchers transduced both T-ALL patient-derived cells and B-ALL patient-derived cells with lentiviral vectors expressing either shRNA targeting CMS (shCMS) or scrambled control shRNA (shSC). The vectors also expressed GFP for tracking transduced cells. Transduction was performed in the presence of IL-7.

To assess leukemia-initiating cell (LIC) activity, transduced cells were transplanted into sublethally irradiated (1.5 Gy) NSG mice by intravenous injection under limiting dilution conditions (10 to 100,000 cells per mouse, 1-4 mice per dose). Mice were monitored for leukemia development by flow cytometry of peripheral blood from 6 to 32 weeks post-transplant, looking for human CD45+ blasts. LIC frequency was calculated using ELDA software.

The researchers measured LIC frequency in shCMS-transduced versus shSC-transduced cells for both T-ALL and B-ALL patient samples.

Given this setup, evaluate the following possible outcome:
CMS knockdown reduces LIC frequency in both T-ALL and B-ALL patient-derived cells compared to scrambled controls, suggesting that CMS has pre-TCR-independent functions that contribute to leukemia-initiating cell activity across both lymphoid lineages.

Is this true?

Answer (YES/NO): NO